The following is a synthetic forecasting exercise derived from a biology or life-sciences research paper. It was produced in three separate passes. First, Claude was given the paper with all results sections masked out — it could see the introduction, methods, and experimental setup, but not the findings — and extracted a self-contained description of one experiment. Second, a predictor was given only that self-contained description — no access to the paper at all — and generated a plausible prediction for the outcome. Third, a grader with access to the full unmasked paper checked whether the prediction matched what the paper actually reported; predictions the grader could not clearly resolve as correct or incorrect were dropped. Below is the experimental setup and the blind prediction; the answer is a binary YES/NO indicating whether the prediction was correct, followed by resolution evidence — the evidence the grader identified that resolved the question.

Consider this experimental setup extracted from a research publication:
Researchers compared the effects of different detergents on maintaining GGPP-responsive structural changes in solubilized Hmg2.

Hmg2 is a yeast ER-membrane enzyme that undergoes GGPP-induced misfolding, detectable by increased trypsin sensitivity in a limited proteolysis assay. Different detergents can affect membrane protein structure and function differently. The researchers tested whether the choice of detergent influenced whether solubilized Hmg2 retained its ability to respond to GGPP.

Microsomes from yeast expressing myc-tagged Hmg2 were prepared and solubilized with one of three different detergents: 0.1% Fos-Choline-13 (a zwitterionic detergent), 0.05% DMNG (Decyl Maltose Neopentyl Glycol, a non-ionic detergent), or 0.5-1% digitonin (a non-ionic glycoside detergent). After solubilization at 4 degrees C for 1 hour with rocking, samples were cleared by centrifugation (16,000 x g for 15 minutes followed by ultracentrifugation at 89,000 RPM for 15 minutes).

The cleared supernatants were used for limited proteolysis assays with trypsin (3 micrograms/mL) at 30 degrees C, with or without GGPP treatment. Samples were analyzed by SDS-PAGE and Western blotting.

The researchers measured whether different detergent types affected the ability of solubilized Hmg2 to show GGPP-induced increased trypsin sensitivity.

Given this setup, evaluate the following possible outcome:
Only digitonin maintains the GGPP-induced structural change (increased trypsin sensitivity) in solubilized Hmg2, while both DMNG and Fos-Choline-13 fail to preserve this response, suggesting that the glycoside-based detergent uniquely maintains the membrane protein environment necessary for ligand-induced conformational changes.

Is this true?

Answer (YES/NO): YES